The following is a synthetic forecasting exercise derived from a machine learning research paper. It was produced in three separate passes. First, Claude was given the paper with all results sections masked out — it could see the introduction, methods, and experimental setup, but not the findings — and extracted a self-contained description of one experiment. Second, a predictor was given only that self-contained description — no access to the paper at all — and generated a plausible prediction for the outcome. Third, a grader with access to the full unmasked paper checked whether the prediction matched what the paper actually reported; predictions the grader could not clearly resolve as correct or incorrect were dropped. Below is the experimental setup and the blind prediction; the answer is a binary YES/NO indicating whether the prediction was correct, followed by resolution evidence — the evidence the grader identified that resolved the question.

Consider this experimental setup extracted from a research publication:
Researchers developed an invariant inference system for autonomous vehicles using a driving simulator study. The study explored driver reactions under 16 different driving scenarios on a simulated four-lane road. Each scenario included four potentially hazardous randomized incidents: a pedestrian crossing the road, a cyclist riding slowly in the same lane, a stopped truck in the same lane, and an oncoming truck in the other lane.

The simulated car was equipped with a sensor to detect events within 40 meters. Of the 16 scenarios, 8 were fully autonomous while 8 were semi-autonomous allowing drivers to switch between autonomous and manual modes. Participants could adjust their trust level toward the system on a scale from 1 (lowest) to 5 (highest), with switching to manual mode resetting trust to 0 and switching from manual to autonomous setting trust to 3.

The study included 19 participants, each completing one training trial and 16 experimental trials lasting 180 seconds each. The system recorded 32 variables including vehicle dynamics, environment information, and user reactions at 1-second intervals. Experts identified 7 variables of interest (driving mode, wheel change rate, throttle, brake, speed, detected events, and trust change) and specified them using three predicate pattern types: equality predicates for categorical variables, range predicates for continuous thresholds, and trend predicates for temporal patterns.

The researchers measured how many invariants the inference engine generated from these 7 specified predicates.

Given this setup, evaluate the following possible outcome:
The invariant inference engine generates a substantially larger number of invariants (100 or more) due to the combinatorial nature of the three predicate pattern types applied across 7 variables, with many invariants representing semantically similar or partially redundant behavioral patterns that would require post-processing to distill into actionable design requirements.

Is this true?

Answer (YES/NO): YES